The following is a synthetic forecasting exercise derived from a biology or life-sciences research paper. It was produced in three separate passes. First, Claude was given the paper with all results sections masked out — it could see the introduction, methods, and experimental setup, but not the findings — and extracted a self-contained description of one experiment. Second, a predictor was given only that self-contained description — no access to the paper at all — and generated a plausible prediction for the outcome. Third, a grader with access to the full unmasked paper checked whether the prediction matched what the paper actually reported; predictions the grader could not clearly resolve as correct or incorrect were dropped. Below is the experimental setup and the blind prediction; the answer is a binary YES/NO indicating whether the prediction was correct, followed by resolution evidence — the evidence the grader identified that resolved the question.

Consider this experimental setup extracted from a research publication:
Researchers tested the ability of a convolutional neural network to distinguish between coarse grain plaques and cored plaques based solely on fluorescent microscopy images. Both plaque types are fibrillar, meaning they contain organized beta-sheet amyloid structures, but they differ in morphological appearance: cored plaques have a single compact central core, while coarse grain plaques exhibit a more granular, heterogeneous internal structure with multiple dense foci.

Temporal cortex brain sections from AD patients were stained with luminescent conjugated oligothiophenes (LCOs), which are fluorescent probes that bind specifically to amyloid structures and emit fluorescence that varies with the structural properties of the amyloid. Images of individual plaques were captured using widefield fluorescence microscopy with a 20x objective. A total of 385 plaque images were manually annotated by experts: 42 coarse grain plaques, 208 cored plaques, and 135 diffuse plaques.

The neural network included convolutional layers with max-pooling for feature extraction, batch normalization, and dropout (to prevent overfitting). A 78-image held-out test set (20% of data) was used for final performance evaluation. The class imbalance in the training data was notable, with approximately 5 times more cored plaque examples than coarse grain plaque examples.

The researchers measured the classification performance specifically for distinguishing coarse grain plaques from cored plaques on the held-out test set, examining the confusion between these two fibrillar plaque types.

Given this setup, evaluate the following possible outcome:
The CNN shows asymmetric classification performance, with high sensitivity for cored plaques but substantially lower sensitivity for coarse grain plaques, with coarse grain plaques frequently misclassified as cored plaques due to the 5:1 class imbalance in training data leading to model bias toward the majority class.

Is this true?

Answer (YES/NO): NO